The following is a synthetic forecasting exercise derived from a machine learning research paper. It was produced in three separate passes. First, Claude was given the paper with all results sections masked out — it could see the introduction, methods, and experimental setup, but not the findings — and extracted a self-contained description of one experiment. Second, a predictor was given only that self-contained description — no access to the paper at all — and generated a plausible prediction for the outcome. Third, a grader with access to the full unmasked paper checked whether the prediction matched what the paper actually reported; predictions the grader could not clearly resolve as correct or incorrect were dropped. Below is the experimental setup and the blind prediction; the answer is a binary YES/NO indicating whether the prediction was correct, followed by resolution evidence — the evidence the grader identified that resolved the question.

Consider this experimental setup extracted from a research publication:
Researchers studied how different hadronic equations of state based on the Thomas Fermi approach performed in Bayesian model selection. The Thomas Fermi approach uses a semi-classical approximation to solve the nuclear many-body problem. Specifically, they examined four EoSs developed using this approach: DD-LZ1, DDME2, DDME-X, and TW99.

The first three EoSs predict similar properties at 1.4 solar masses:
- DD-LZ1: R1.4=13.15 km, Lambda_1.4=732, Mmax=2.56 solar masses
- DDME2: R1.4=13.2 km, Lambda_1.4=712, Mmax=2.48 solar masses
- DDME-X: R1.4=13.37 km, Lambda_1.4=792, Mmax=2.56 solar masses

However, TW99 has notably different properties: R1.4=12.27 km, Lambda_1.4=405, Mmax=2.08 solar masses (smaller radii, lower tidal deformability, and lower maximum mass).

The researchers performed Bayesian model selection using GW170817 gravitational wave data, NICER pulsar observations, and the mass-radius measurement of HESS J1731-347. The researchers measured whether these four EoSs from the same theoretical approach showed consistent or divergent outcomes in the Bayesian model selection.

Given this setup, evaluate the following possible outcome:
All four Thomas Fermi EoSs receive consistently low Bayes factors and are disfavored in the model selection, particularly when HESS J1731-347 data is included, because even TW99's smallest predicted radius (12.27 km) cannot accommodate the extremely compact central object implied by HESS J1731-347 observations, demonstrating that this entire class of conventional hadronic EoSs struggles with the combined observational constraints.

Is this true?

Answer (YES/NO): NO